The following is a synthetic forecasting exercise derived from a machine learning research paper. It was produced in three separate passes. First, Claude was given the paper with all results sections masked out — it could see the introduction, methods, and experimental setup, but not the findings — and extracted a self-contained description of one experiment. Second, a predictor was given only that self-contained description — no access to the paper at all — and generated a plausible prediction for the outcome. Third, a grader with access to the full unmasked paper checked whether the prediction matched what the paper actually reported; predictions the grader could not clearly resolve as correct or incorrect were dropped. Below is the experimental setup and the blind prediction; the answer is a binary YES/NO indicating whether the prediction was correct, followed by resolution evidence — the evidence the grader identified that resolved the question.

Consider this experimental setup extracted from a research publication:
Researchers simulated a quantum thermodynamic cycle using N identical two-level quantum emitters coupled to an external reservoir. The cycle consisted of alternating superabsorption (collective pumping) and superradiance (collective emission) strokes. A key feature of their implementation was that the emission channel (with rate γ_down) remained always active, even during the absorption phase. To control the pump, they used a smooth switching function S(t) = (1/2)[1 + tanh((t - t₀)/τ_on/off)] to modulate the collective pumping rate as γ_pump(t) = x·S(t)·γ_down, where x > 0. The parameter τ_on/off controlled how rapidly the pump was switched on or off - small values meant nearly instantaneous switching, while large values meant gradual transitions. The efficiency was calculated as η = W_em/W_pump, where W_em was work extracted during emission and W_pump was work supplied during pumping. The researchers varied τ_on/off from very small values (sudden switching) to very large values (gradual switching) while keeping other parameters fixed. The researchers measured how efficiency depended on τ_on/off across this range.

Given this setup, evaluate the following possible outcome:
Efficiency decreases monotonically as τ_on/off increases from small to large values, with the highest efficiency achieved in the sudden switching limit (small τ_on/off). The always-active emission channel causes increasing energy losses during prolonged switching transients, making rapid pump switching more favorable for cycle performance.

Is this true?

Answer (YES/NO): NO